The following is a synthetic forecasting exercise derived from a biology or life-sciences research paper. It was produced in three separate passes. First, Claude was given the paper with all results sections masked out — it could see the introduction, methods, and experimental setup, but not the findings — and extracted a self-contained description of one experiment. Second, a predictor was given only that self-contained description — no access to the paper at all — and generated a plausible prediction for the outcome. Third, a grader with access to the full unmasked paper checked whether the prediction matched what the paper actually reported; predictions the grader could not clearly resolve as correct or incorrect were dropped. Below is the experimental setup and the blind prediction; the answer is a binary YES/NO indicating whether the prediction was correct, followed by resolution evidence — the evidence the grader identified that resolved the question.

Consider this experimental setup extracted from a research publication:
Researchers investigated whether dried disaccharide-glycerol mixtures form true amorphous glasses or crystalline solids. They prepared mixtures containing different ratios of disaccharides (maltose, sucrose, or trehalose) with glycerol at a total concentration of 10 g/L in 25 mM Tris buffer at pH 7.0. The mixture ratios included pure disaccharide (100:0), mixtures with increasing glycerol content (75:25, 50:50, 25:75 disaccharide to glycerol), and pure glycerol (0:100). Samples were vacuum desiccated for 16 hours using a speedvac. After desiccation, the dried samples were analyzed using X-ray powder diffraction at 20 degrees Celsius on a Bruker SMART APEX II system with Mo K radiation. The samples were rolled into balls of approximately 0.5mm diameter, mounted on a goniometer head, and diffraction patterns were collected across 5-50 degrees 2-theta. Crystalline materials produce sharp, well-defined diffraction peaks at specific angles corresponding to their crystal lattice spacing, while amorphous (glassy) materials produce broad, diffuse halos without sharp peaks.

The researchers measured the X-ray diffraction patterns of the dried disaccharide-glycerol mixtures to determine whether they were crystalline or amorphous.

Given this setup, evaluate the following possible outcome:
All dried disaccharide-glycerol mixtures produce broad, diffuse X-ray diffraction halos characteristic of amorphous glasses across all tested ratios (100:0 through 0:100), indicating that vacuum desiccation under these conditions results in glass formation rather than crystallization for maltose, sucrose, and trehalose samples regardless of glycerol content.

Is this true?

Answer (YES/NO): NO